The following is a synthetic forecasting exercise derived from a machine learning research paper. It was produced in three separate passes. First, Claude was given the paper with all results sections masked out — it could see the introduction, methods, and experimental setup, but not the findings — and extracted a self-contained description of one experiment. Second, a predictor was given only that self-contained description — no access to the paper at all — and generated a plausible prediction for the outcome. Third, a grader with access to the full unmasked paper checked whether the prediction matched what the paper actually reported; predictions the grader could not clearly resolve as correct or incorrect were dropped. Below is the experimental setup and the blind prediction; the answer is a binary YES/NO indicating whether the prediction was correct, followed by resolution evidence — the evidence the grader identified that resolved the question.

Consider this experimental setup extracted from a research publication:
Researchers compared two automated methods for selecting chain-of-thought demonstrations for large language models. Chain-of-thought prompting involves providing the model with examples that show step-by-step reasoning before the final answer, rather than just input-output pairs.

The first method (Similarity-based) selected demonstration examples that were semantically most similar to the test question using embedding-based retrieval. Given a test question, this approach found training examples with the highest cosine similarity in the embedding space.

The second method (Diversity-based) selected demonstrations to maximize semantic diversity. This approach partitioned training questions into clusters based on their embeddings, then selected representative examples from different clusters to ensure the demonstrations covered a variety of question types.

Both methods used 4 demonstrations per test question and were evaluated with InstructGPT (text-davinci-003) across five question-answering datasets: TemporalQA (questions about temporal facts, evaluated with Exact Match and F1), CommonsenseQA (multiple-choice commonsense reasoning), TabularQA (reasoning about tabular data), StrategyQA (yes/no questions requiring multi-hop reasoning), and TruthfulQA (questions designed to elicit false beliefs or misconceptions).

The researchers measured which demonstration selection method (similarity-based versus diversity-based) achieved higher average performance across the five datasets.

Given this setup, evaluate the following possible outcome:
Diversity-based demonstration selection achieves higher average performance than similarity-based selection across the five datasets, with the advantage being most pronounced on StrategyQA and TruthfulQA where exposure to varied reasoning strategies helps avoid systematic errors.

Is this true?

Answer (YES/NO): NO